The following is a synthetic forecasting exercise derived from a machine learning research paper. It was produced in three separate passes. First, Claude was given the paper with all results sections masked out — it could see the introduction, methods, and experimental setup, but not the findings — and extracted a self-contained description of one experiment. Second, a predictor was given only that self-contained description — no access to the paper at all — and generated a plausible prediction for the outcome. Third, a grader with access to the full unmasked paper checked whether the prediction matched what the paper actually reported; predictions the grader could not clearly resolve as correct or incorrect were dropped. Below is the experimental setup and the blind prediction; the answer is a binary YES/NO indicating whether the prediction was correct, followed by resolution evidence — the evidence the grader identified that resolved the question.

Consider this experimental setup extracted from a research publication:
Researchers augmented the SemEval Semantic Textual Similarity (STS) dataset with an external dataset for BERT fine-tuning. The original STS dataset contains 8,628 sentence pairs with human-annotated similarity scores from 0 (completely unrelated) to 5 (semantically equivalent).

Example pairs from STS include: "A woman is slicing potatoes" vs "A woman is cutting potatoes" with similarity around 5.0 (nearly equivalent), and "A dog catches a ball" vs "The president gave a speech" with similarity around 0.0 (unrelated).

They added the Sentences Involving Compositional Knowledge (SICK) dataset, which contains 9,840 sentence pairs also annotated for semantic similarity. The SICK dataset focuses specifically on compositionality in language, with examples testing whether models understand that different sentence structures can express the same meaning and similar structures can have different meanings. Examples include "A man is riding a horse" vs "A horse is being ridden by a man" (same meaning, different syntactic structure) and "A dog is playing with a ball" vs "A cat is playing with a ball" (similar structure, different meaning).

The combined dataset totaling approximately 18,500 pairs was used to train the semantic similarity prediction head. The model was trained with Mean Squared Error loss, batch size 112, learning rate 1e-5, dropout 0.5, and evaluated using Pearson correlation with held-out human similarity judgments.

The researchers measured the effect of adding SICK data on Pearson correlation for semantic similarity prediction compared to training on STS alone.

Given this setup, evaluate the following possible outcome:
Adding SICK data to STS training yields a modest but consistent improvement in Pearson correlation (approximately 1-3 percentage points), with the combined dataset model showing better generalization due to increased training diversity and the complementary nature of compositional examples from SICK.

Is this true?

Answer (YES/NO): NO